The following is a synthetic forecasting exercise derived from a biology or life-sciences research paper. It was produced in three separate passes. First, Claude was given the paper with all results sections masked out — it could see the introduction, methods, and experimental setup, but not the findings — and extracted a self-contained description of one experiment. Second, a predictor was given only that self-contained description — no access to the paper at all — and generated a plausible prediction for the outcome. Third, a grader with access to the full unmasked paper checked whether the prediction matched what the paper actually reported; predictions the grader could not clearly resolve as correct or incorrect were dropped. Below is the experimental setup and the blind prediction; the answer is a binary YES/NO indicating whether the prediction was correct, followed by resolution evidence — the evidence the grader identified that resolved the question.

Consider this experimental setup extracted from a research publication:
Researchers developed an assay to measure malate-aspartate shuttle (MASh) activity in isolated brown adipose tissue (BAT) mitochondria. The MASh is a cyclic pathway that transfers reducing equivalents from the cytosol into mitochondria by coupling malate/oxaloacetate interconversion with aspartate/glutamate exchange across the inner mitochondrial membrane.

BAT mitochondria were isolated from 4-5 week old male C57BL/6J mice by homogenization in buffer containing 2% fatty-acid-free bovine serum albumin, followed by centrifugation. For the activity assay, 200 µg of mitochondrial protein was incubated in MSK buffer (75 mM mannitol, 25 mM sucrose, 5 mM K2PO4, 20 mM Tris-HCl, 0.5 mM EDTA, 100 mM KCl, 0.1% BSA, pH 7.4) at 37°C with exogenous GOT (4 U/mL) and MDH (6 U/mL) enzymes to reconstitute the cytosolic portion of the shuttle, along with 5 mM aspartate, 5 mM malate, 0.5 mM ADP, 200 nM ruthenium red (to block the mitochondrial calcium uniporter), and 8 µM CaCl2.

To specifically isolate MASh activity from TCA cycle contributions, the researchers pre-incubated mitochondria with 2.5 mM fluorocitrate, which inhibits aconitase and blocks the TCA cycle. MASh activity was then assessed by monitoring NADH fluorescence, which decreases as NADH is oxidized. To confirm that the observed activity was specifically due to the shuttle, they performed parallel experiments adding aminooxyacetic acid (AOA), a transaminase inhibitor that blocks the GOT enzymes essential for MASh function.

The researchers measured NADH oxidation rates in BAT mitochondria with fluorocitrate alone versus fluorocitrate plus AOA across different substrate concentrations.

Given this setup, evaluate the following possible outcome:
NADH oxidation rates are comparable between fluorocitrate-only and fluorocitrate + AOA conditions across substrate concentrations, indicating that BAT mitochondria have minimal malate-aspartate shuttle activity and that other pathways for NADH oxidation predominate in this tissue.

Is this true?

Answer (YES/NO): NO